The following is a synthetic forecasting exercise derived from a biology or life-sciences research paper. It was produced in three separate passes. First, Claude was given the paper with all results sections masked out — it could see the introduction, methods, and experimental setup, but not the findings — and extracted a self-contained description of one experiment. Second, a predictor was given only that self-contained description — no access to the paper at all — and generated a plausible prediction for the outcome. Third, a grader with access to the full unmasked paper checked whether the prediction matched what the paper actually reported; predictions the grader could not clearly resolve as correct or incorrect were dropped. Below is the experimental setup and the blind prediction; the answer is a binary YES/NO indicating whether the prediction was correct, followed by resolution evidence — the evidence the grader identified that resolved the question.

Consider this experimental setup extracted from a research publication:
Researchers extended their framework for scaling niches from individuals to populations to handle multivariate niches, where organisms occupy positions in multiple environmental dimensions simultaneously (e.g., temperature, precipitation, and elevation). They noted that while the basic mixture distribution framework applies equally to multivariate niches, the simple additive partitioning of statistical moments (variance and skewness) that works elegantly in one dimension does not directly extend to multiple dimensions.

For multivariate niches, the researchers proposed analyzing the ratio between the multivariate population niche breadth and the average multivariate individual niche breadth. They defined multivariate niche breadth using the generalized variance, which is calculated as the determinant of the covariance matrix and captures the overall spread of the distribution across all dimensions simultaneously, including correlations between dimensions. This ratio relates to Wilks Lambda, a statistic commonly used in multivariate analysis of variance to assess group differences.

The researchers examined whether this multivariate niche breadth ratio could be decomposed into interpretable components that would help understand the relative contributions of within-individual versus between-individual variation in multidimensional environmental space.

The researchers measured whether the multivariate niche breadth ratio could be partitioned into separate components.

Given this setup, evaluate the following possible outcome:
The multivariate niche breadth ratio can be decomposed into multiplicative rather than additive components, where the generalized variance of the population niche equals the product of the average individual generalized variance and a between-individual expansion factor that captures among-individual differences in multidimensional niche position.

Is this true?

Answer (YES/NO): NO